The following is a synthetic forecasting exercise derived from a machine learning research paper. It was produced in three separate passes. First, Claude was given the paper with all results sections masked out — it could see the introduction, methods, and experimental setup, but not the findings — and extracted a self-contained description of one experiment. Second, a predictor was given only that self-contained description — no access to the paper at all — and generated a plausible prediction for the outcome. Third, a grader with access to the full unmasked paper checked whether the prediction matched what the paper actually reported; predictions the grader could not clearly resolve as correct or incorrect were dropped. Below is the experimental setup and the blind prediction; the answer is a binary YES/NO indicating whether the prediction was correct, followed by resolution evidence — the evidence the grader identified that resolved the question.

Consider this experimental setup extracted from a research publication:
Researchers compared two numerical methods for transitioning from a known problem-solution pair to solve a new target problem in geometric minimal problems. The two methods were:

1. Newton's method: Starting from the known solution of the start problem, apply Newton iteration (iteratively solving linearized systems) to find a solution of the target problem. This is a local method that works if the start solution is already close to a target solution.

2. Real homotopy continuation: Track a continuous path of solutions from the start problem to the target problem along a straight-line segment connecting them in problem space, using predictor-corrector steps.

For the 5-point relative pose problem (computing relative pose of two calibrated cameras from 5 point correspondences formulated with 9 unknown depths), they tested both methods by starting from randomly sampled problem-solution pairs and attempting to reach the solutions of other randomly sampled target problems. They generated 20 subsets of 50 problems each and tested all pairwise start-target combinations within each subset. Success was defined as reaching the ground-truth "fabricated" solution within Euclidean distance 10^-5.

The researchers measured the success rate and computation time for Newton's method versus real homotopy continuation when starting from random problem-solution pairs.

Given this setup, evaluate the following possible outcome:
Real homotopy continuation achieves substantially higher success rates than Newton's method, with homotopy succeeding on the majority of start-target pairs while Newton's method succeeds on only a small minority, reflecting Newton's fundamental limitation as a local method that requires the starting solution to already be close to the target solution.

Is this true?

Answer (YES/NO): NO